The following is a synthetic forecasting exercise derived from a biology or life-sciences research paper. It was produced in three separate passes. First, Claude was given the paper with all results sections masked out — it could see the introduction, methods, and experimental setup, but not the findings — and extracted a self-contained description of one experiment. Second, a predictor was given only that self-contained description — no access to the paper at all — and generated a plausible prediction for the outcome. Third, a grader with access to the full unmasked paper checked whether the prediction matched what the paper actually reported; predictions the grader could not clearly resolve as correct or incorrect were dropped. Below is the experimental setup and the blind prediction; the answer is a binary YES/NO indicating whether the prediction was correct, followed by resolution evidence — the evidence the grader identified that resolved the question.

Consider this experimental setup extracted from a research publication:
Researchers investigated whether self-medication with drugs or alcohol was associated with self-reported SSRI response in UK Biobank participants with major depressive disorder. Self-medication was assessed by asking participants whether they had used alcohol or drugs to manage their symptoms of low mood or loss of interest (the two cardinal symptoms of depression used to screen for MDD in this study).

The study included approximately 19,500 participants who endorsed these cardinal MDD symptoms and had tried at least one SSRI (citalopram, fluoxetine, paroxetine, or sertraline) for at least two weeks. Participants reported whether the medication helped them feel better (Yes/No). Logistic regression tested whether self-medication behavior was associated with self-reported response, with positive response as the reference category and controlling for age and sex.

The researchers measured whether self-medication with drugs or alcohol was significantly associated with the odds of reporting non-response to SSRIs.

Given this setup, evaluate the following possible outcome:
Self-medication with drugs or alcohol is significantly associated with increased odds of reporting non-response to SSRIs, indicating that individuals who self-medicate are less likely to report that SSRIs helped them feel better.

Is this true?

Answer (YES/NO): YES